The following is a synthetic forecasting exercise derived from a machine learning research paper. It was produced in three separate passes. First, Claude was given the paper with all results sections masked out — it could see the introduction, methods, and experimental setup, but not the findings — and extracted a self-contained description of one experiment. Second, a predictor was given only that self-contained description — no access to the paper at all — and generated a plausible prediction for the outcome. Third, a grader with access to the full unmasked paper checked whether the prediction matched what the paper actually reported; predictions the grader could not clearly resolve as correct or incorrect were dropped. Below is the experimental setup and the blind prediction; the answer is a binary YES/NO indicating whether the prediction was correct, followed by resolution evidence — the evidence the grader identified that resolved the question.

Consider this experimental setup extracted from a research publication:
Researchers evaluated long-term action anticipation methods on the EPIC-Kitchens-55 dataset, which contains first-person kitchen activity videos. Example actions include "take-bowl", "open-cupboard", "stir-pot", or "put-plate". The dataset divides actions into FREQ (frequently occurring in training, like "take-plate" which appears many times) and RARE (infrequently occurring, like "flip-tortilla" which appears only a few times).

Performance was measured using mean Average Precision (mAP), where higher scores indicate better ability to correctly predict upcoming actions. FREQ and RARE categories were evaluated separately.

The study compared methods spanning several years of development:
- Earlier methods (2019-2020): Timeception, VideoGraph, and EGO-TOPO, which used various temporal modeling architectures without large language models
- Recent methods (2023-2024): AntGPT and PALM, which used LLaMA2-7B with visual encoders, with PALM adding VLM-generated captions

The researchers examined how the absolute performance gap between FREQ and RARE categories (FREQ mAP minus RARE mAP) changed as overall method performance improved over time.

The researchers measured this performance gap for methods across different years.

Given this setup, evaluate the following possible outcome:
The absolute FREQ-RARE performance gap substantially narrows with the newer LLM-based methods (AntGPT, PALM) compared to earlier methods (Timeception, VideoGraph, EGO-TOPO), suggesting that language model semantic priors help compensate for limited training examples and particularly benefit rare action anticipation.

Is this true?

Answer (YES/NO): NO